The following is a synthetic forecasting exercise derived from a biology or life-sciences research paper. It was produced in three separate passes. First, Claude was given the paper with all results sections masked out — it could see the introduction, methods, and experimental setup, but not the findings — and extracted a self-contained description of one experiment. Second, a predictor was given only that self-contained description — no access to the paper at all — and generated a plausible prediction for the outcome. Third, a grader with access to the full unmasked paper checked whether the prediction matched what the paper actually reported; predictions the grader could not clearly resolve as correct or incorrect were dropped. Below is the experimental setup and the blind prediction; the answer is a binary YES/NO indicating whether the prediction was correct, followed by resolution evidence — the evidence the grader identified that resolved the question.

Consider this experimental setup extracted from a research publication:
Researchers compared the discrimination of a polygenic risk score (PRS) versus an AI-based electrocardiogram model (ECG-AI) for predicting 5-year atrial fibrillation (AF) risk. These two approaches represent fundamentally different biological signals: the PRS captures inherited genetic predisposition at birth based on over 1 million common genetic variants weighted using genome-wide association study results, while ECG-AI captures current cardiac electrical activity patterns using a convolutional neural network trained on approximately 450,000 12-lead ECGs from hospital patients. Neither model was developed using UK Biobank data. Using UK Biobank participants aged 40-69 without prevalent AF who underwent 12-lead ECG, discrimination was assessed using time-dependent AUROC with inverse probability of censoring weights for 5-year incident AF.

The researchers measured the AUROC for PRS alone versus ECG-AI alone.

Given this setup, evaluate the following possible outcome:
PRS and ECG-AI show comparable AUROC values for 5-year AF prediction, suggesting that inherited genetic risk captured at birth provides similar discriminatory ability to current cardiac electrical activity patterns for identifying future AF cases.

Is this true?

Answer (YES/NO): NO